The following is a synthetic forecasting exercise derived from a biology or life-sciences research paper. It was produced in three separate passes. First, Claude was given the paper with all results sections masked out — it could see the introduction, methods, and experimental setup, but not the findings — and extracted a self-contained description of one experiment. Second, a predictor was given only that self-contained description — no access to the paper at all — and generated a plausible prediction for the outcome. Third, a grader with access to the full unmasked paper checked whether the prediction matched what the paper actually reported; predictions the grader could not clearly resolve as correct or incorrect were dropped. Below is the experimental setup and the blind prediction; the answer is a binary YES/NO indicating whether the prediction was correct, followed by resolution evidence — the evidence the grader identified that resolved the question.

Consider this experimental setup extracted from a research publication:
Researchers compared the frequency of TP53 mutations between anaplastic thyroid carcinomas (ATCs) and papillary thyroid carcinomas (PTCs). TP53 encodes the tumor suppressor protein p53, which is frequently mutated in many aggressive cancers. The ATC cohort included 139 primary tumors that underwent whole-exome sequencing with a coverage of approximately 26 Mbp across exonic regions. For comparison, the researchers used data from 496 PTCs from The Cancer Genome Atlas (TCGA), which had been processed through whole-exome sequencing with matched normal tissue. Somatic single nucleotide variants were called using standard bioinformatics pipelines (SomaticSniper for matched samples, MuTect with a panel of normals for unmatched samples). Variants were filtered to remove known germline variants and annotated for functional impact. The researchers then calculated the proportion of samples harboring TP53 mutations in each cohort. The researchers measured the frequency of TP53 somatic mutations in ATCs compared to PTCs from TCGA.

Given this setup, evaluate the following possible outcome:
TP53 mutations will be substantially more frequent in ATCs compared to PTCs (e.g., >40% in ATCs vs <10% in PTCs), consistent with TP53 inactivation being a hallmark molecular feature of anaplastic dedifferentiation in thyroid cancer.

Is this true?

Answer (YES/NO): YES